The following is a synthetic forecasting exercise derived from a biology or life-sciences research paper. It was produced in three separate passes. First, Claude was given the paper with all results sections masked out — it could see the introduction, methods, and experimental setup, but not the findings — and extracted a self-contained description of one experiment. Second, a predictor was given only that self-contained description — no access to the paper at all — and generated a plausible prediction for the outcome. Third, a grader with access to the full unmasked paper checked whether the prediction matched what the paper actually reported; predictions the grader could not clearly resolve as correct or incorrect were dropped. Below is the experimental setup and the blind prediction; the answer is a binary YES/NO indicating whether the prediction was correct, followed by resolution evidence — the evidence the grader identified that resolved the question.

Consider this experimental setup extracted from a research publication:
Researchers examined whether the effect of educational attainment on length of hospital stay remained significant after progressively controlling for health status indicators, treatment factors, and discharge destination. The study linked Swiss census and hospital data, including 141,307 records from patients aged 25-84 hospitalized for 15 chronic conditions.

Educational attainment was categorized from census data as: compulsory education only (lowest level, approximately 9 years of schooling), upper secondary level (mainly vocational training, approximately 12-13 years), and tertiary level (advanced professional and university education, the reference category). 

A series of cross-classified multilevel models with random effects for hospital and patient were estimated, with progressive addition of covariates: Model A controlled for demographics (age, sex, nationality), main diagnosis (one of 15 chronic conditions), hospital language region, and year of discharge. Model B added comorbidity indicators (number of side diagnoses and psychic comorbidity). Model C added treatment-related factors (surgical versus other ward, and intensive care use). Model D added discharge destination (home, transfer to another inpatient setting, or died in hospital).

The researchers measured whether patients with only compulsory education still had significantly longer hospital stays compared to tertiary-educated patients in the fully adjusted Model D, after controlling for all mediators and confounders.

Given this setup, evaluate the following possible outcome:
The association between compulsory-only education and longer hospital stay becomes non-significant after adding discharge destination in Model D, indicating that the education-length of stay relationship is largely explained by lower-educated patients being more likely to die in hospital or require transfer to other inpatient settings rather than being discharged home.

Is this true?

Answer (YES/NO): NO